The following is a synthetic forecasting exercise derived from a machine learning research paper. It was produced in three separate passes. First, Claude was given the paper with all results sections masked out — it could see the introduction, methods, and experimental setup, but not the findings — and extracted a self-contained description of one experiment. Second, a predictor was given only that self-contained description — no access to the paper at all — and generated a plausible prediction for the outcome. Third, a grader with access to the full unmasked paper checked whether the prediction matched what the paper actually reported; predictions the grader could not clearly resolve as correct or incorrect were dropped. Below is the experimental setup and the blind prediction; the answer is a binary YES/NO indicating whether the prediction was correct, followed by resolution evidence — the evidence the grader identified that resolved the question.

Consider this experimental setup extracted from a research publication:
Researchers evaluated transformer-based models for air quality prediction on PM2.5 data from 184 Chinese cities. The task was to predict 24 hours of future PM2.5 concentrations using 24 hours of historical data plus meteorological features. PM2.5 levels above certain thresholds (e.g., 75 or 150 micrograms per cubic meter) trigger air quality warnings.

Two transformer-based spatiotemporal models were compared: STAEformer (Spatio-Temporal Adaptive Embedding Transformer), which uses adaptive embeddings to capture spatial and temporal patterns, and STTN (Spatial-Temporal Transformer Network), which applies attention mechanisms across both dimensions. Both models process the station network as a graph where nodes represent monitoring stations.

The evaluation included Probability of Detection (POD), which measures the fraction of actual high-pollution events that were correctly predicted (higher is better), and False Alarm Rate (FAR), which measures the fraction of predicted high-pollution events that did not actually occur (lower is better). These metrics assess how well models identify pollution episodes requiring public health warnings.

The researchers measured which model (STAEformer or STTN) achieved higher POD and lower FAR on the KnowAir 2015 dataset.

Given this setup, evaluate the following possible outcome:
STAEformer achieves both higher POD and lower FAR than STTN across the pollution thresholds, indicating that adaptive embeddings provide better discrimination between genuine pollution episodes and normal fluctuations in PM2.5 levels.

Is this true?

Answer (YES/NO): YES